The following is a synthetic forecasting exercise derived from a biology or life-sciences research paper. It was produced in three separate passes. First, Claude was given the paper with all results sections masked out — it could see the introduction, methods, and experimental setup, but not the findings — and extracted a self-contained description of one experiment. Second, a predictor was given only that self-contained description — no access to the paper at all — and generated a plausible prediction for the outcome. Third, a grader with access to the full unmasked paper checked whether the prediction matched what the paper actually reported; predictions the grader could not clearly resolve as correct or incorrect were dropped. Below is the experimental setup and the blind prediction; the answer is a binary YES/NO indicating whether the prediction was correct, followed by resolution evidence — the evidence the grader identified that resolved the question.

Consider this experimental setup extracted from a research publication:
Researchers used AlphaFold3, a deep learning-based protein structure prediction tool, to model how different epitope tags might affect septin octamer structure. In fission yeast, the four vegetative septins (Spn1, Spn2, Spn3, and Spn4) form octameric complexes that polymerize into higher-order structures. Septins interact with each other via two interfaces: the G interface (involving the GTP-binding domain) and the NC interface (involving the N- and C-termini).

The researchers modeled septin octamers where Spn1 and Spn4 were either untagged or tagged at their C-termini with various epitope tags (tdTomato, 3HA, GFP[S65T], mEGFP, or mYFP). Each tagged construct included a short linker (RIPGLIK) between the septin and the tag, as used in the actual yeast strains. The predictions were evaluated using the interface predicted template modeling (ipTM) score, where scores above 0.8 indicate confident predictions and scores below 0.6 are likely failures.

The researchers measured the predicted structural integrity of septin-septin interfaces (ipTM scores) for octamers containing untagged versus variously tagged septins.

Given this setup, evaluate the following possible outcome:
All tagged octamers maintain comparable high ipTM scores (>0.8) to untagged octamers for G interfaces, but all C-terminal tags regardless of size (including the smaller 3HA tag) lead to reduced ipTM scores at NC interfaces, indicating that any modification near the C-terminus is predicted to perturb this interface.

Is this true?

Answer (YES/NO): NO